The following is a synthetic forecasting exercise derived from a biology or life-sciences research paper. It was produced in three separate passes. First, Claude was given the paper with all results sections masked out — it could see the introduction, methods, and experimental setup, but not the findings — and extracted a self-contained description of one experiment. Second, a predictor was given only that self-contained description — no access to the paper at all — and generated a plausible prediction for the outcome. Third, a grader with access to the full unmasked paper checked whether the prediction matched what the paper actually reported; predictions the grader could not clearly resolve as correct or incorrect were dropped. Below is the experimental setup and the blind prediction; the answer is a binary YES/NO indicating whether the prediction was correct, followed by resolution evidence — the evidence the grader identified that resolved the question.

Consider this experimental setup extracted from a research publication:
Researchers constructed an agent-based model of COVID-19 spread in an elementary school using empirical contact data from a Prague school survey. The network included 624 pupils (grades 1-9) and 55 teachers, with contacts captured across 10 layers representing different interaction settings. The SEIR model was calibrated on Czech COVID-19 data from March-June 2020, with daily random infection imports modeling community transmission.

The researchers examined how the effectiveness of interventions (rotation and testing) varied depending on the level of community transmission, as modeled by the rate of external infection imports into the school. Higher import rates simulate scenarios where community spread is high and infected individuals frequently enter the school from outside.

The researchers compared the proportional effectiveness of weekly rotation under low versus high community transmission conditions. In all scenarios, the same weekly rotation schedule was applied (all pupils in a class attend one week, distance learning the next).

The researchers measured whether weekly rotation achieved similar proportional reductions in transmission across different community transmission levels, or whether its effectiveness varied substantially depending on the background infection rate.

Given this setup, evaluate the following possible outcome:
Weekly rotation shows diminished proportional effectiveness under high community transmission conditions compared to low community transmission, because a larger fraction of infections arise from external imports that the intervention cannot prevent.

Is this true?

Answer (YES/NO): NO